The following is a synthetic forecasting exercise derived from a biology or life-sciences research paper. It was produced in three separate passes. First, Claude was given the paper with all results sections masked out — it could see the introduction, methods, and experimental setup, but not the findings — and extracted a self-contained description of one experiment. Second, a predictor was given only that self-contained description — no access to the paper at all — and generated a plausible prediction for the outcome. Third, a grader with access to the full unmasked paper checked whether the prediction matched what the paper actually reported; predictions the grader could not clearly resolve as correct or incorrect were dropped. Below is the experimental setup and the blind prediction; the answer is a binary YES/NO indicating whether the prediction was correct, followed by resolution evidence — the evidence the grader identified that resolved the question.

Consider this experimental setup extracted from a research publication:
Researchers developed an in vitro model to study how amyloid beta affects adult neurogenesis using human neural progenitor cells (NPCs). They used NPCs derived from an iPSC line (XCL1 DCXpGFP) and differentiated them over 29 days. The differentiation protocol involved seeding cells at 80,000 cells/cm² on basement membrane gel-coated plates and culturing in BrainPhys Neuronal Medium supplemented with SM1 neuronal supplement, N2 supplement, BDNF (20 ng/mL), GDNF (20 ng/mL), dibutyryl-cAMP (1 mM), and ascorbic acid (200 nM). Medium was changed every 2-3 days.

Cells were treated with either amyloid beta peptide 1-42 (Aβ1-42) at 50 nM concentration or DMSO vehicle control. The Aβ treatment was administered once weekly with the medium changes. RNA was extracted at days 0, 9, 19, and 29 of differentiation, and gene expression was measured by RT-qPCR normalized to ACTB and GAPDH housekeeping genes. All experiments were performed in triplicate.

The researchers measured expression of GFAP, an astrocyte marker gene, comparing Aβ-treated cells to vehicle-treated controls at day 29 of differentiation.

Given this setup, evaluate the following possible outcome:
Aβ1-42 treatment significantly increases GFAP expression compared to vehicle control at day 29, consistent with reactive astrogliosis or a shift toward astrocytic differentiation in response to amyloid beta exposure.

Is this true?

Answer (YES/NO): NO